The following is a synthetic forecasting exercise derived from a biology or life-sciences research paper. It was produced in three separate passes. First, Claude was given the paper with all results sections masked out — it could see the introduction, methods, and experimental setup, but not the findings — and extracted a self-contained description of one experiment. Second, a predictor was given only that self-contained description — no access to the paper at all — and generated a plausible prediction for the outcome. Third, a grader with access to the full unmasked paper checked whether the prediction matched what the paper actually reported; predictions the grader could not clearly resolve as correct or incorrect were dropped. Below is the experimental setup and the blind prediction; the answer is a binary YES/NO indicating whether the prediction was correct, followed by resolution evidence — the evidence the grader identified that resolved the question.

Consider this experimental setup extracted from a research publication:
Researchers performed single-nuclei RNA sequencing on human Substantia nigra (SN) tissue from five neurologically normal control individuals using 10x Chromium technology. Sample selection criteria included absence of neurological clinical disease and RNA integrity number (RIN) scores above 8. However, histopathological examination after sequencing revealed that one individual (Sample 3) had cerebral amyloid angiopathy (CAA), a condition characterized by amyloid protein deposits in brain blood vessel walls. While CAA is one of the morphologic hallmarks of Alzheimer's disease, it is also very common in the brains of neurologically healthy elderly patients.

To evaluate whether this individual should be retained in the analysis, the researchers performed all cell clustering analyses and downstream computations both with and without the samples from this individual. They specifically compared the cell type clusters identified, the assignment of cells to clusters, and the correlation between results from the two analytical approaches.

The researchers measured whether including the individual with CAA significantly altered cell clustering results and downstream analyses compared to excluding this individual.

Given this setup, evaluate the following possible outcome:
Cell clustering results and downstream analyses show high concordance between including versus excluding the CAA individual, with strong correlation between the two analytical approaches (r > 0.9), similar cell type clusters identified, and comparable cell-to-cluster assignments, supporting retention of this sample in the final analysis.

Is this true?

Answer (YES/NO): YES